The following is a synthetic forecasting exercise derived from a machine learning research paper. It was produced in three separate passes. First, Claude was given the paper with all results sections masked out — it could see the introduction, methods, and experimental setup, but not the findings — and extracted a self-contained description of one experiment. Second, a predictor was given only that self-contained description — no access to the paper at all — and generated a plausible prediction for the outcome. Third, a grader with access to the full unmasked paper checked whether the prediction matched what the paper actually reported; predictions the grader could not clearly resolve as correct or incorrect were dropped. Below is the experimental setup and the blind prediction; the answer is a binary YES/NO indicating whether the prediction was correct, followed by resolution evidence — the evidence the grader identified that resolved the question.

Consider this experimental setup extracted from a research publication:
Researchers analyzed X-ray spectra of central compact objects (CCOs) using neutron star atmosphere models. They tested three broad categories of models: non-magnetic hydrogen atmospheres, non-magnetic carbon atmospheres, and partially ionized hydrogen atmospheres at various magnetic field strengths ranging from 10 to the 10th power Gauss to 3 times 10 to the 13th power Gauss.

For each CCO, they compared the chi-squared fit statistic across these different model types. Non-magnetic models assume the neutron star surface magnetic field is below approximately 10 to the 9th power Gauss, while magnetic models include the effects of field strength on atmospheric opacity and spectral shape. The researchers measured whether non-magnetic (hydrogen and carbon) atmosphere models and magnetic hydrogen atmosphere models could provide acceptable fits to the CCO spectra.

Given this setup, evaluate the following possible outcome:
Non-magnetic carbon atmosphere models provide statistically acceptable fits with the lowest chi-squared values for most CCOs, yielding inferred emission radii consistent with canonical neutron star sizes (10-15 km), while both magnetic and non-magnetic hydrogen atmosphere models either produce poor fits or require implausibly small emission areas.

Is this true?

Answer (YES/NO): NO